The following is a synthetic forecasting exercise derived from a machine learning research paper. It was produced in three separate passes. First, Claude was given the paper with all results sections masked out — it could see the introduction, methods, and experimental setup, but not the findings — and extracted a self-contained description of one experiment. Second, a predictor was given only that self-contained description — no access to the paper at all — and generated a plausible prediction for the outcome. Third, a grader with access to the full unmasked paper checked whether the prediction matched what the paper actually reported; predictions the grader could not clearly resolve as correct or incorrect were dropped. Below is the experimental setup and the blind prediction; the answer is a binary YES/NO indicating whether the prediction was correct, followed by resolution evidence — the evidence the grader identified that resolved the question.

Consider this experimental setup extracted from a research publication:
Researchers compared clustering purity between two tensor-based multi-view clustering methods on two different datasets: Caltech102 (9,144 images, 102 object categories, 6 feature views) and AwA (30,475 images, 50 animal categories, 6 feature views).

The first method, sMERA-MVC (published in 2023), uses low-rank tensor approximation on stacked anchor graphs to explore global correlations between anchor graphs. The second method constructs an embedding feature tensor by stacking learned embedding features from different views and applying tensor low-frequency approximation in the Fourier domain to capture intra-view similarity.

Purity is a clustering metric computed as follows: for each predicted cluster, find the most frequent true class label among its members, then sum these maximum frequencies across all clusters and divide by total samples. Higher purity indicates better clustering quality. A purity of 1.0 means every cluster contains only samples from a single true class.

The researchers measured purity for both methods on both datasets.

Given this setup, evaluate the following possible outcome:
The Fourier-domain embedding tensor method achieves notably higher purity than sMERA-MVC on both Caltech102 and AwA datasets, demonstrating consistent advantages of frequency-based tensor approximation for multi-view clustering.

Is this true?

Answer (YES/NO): NO